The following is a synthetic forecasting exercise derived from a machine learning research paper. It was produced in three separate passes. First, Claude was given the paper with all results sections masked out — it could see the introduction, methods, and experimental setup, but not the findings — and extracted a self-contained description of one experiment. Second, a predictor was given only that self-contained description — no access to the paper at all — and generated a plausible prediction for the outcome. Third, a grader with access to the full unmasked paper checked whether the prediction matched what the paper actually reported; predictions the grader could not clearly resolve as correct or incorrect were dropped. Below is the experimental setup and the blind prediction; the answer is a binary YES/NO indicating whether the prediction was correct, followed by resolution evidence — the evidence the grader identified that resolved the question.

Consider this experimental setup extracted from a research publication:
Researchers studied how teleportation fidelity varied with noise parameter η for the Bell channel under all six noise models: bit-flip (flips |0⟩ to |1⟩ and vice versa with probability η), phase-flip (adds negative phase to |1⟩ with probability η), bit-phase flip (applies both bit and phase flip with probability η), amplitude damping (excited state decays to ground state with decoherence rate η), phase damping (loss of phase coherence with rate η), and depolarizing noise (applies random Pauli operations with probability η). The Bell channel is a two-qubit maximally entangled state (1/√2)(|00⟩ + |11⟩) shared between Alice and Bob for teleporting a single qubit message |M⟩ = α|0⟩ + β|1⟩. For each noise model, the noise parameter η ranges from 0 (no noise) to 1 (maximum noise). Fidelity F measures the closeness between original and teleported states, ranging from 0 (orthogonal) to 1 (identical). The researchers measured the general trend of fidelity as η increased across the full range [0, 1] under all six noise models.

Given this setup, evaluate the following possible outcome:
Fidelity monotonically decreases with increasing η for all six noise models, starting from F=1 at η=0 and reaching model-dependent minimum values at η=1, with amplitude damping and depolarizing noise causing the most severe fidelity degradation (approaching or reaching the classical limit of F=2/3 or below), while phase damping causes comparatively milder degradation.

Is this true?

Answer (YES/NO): NO